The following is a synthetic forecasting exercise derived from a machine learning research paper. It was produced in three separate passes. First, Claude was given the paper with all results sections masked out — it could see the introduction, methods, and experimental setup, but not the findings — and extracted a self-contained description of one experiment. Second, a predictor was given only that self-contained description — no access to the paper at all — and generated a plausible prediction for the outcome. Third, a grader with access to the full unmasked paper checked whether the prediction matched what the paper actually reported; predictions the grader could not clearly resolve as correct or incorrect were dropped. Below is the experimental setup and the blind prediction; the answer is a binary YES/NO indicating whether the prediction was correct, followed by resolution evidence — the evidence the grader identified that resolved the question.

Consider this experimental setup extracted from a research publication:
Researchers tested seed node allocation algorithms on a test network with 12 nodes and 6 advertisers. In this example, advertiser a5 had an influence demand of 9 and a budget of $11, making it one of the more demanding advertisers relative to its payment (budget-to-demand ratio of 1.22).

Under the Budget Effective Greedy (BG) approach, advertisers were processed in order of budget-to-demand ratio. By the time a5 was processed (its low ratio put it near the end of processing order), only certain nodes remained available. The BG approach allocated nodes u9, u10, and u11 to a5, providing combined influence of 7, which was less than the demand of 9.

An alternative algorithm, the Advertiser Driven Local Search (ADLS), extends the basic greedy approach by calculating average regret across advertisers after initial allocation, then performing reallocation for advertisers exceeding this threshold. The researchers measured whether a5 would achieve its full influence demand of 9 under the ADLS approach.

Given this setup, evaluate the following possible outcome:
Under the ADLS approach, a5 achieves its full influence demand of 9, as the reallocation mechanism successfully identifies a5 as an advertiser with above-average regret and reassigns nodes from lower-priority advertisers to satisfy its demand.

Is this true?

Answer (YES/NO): YES